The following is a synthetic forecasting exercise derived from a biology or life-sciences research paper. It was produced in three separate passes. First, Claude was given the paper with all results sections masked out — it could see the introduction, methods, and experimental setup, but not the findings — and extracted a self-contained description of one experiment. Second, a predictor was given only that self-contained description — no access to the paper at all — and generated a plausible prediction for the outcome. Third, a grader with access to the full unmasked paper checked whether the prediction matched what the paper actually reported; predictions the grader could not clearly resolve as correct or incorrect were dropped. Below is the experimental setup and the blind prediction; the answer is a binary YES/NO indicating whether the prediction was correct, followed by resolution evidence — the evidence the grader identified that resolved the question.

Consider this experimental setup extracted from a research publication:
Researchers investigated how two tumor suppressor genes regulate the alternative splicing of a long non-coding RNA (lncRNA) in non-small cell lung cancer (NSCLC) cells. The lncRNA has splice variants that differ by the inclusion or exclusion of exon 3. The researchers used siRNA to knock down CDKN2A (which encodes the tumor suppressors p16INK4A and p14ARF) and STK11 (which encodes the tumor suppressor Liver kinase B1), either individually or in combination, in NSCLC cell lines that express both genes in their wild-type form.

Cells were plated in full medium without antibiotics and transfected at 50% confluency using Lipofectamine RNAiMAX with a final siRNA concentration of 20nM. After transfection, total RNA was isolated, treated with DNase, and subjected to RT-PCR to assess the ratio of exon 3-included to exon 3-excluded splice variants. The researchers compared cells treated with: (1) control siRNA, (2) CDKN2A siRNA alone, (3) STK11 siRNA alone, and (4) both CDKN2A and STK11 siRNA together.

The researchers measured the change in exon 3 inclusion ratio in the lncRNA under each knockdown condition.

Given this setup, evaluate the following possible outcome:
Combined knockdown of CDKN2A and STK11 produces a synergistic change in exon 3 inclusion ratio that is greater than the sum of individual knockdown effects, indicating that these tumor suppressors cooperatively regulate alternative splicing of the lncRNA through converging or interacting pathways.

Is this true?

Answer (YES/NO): YES